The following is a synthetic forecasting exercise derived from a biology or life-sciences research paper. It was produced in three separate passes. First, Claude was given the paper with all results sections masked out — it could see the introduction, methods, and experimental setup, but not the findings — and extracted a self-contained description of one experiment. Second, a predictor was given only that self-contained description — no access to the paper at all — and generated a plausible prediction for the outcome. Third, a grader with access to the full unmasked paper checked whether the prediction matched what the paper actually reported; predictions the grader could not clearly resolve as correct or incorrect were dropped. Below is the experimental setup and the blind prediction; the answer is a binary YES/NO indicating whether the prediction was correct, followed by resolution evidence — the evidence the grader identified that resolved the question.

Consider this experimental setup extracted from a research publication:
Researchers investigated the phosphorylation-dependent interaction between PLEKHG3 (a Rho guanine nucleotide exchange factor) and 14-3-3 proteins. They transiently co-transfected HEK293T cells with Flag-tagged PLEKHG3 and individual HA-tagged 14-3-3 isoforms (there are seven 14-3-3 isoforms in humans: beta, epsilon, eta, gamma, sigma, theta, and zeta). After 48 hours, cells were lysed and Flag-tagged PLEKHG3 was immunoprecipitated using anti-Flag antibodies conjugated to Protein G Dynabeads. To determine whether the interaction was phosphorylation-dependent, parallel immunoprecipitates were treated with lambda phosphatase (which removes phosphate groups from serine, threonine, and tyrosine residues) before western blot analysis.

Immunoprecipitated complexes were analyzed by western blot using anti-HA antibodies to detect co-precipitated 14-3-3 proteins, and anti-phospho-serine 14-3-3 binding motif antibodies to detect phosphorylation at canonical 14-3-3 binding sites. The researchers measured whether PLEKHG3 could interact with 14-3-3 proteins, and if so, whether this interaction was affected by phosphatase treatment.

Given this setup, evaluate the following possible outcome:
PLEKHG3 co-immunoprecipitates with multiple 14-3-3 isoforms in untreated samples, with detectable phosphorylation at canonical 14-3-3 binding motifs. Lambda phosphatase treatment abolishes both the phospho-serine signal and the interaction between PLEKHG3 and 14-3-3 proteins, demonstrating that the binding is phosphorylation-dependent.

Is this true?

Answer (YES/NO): NO